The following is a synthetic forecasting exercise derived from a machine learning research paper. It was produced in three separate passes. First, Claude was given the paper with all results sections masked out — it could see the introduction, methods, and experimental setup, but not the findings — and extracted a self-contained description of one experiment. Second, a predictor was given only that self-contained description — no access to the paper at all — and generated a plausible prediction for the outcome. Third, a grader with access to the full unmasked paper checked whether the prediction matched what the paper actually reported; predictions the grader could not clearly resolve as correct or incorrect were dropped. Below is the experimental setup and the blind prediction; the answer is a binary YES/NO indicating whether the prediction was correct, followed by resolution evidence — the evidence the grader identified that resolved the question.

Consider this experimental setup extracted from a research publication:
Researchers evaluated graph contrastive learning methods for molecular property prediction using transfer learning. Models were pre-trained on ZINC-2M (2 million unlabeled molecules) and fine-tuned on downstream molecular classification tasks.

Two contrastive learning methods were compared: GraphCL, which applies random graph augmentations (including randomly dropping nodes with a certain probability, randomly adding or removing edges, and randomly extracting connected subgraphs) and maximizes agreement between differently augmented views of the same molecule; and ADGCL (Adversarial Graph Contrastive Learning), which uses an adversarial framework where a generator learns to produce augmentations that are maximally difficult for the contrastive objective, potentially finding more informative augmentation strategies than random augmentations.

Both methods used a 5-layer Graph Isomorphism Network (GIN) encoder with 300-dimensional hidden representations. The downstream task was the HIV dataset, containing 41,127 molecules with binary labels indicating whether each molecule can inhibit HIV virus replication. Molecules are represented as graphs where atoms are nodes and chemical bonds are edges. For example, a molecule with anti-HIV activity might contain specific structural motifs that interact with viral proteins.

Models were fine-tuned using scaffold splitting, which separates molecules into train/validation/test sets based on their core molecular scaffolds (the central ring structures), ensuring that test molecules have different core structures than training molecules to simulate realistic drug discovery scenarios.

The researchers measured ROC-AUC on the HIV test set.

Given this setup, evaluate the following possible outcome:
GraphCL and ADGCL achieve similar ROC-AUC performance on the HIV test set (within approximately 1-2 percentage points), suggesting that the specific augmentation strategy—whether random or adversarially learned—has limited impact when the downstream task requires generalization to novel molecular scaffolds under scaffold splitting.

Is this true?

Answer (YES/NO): YES